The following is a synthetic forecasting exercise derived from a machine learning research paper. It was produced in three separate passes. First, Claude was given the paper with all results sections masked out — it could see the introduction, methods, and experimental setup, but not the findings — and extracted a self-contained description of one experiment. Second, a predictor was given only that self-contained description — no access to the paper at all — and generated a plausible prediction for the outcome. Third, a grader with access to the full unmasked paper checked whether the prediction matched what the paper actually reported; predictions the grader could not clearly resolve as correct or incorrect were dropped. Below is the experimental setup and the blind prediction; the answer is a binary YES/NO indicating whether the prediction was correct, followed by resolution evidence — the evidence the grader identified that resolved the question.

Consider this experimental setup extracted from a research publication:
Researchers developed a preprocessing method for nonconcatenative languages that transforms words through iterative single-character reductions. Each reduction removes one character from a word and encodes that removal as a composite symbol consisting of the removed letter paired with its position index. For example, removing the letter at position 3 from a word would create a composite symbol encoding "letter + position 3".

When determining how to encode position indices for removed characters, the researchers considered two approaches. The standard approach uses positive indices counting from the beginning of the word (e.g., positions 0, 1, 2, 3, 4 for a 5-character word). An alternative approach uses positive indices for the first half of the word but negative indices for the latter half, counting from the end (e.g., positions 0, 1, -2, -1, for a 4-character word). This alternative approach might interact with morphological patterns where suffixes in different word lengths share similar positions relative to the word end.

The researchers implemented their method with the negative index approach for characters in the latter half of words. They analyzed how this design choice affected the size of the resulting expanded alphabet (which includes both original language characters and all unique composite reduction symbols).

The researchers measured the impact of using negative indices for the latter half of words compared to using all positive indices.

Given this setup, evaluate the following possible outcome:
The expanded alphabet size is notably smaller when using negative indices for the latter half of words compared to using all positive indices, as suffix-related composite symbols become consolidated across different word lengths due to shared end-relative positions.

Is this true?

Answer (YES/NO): YES